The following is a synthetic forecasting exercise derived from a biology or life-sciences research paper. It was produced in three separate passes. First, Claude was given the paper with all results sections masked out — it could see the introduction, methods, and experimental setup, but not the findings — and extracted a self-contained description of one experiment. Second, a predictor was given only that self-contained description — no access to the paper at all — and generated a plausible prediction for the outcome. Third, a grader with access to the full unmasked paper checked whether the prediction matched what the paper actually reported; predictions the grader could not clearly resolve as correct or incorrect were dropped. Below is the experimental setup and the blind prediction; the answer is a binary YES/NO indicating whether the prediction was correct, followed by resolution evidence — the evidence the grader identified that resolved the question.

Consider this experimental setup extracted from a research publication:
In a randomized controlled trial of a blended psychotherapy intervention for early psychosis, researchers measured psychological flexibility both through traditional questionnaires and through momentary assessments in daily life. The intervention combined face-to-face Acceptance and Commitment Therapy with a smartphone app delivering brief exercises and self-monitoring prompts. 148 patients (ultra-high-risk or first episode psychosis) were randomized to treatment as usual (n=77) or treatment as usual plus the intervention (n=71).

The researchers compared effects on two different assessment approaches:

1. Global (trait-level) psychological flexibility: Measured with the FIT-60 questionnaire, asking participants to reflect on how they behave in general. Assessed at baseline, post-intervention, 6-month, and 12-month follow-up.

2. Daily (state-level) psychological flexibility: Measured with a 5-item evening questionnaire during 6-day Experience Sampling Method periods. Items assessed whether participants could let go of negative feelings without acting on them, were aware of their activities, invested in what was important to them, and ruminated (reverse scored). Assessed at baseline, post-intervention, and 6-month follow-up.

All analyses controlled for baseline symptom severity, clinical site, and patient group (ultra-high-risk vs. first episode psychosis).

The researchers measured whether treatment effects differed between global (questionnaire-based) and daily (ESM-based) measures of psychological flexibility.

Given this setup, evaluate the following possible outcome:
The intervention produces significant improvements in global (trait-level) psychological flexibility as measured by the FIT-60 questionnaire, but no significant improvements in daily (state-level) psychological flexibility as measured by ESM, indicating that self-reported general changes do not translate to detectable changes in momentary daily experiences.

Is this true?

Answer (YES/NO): NO